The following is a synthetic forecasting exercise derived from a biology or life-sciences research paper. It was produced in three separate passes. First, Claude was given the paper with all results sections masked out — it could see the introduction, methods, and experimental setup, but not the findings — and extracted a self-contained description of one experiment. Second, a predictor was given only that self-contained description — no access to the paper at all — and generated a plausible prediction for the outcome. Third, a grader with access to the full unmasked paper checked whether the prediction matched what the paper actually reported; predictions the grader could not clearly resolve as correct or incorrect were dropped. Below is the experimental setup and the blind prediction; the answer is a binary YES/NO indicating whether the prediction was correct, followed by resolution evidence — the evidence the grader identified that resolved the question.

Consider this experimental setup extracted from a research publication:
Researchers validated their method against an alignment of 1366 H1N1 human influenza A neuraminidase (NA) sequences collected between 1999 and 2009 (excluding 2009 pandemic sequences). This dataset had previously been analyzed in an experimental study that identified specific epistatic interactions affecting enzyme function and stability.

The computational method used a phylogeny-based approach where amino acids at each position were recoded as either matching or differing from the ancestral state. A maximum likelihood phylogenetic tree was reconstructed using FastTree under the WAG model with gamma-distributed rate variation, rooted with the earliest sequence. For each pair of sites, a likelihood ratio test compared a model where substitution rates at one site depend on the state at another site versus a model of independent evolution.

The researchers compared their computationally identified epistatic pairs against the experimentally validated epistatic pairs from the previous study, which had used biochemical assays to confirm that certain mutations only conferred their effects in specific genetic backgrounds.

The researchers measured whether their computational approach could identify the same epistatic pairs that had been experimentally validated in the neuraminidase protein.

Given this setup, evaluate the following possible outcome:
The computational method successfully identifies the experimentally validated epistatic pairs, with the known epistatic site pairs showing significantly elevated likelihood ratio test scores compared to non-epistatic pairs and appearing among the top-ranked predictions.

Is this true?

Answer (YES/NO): NO